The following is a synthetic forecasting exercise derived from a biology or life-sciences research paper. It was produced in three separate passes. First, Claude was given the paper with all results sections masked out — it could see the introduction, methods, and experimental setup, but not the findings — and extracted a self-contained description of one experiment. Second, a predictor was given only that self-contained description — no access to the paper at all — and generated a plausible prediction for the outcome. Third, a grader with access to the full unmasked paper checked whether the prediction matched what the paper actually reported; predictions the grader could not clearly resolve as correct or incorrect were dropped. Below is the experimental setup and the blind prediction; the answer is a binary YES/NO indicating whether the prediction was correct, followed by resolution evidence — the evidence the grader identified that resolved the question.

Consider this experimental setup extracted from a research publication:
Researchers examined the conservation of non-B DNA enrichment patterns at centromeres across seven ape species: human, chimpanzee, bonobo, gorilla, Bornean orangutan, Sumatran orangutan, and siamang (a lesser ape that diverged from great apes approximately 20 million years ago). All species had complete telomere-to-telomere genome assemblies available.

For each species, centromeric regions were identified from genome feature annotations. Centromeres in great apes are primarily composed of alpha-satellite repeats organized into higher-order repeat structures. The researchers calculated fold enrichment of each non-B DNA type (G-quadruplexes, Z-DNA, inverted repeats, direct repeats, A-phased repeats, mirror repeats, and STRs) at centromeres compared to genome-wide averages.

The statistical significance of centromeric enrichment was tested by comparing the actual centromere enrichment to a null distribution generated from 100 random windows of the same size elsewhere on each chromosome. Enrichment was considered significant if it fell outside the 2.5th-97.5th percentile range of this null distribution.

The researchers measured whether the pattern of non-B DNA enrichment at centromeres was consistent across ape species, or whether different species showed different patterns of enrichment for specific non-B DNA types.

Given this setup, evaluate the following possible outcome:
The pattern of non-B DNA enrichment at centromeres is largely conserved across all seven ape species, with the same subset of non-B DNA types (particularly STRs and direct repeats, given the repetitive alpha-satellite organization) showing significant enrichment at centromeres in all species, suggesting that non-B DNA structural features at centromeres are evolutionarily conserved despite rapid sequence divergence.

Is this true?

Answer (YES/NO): NO